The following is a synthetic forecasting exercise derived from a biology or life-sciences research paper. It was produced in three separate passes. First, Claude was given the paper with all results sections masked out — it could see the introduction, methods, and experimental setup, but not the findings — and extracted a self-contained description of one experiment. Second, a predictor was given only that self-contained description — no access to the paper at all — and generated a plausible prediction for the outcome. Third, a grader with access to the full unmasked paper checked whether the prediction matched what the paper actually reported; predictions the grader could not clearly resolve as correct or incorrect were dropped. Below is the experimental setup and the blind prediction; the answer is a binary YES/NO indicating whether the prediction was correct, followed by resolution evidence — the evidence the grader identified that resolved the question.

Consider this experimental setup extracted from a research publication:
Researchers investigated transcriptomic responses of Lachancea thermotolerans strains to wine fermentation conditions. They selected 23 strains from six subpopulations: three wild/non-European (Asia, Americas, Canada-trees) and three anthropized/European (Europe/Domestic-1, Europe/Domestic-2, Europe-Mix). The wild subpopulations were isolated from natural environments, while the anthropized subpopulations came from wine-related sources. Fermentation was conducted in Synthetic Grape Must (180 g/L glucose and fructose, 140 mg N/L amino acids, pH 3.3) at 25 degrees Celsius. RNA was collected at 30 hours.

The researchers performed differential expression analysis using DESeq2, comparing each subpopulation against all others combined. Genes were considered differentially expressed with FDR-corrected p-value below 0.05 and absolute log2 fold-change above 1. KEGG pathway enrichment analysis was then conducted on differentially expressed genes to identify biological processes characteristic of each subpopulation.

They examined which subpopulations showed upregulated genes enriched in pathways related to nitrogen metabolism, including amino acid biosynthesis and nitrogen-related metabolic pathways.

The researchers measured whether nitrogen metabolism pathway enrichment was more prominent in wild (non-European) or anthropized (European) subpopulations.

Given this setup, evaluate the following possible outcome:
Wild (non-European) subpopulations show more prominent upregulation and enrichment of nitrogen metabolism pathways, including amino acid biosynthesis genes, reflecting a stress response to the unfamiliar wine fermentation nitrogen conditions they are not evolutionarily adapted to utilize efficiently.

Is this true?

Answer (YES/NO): NO